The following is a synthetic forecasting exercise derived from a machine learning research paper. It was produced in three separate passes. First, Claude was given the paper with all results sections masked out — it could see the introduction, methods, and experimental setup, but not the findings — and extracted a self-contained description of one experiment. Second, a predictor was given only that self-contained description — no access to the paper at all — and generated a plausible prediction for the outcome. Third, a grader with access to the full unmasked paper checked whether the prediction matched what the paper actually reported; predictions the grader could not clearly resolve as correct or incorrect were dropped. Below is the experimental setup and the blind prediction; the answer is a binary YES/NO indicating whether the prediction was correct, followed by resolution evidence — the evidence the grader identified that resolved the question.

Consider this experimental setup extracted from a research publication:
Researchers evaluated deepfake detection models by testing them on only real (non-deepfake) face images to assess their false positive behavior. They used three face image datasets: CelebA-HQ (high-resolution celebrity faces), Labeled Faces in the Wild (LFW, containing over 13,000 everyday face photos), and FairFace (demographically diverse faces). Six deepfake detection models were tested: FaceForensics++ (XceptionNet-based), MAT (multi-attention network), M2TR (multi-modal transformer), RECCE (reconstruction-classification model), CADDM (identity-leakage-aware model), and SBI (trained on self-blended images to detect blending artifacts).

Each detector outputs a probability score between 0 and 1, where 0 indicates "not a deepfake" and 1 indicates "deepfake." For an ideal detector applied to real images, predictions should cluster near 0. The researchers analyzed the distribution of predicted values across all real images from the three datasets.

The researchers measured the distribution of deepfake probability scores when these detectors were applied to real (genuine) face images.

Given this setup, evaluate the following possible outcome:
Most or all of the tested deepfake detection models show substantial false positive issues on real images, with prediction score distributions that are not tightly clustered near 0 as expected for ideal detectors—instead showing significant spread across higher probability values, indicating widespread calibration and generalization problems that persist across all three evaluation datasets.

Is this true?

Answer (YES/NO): YES